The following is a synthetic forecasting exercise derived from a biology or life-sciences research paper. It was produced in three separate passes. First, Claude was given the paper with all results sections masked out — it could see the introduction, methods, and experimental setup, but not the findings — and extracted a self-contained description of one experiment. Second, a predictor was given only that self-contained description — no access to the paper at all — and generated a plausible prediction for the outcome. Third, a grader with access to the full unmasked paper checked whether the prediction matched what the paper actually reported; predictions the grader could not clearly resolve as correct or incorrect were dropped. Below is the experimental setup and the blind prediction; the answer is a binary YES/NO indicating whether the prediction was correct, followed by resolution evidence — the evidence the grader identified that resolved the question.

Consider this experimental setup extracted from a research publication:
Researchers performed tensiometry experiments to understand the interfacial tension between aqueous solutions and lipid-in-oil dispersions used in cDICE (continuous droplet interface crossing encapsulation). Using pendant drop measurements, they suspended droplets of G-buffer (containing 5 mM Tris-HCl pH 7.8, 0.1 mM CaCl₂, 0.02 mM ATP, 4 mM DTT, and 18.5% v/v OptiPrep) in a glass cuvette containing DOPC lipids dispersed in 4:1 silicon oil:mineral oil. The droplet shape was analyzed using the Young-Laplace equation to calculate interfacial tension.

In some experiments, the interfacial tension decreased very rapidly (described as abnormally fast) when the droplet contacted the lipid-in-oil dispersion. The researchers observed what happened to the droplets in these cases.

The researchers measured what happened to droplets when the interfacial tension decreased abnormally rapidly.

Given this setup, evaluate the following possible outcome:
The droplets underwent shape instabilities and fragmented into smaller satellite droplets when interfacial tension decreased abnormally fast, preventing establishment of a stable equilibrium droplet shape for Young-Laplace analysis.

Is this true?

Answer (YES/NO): NO